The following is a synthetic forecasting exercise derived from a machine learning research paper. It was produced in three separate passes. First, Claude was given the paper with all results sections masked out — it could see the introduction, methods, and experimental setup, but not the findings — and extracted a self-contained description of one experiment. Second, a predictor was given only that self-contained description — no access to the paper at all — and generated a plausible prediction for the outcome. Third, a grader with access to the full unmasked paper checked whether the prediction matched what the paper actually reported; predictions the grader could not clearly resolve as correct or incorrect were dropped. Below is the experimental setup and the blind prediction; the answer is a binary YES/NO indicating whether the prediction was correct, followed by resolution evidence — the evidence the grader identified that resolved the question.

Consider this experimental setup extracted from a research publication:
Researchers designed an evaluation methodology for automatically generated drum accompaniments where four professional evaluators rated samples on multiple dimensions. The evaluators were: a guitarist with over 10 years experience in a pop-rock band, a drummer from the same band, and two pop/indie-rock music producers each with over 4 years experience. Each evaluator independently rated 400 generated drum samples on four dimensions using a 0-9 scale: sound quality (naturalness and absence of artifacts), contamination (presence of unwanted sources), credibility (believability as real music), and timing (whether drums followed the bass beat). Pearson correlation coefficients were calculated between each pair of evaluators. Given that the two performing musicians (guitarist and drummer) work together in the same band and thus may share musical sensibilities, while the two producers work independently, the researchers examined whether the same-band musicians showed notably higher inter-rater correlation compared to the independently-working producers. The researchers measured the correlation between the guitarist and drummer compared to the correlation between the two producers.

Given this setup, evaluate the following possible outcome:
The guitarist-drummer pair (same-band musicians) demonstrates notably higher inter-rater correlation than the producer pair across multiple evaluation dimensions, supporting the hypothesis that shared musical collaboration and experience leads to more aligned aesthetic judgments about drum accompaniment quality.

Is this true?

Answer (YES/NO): NO